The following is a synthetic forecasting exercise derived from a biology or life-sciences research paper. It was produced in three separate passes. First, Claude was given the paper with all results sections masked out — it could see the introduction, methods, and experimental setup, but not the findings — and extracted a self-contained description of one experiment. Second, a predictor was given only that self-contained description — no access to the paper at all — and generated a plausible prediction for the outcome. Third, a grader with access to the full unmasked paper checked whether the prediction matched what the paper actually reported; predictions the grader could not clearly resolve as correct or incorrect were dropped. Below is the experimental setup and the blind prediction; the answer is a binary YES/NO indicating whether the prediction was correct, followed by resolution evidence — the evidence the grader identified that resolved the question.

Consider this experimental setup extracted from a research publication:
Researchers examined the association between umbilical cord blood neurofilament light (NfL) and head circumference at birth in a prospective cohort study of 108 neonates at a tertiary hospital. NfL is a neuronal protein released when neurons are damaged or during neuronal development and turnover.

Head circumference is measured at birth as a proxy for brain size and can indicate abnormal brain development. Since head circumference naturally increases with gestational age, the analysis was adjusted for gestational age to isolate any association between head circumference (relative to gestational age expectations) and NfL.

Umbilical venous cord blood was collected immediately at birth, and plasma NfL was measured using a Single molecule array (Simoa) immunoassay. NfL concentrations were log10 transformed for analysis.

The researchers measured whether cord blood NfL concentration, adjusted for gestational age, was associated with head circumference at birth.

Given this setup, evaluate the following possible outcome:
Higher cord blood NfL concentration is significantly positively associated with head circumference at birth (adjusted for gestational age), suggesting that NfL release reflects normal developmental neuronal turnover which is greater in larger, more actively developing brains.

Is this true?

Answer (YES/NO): NO